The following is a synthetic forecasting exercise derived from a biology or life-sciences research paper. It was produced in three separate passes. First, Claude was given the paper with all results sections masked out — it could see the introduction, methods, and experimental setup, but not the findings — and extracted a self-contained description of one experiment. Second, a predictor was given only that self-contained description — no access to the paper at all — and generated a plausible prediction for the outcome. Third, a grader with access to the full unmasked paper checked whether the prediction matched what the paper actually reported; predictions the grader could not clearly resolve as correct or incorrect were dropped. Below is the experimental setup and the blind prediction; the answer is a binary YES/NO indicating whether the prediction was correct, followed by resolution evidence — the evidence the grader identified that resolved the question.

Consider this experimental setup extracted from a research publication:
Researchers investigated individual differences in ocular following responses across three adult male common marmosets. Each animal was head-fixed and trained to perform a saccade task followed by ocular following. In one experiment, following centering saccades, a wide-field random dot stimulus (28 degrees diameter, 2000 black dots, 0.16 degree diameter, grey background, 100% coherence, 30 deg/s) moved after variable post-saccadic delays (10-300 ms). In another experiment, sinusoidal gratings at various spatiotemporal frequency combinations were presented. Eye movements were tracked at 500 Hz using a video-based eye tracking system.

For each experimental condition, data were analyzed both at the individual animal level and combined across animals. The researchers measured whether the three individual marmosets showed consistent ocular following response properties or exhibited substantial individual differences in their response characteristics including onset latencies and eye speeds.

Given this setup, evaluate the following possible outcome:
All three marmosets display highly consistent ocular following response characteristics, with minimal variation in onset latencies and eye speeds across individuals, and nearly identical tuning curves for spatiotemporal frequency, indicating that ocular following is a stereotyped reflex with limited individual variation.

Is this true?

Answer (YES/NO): NO